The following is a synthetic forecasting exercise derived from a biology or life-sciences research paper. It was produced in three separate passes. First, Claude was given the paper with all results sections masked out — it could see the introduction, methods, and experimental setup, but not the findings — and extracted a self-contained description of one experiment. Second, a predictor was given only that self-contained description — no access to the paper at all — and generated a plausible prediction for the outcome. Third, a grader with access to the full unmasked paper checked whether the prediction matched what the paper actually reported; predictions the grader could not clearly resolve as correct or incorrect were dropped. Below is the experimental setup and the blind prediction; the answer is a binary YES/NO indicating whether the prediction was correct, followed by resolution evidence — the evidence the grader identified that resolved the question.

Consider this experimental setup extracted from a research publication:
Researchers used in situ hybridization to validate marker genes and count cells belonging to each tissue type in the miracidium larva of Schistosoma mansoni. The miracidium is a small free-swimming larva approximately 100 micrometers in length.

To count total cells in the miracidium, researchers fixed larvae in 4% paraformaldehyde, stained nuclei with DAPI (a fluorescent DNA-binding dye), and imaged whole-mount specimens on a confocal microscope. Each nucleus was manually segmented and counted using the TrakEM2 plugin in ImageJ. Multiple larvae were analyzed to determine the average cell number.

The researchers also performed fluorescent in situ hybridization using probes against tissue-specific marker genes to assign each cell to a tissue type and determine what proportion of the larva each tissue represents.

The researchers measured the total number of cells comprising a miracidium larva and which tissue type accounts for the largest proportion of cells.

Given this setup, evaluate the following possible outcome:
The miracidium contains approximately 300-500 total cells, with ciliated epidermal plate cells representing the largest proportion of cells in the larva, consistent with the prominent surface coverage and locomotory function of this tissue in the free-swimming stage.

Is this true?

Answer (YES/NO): NO